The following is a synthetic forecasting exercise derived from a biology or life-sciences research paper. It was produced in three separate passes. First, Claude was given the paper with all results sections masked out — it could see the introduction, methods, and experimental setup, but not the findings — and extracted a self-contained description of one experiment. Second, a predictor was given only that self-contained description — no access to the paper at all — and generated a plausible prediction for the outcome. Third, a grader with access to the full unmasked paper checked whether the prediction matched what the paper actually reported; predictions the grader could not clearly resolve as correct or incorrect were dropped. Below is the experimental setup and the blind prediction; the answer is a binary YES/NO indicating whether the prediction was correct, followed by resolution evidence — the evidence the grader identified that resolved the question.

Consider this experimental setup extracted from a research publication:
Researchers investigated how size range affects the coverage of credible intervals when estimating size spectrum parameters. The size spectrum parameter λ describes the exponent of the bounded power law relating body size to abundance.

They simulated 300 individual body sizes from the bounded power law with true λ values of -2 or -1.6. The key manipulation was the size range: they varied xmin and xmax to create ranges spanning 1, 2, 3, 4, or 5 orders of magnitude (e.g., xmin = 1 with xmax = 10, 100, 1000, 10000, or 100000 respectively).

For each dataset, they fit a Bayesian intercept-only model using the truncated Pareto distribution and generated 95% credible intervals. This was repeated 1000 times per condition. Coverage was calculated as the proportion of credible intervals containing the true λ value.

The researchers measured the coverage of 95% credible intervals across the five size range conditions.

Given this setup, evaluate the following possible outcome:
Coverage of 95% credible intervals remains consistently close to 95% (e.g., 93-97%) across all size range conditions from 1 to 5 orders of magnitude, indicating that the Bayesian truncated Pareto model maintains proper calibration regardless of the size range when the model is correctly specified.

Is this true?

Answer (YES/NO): YES